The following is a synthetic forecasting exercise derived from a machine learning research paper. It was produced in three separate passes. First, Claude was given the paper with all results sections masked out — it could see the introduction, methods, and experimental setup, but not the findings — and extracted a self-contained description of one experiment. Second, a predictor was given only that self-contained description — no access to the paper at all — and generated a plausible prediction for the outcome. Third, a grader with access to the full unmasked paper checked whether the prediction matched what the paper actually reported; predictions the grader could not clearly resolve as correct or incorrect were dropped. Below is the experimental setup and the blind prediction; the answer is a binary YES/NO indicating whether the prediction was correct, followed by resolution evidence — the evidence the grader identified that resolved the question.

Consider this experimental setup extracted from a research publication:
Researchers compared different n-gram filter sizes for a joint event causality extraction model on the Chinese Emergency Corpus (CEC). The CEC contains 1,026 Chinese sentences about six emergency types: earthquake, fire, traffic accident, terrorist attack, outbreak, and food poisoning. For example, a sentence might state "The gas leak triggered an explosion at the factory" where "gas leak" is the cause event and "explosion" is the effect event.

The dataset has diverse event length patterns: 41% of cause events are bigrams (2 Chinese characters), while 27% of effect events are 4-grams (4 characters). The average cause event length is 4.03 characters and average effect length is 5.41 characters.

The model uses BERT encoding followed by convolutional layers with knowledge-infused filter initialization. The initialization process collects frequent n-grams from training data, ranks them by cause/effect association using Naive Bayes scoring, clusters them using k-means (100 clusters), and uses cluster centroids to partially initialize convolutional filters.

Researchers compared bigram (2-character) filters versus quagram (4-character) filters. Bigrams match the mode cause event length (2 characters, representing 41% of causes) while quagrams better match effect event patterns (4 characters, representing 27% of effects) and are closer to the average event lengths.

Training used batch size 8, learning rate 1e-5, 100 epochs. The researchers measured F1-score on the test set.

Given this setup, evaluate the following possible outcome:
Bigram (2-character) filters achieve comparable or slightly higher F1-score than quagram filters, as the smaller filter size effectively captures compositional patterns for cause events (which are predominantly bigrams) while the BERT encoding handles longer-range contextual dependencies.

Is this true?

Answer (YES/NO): YES